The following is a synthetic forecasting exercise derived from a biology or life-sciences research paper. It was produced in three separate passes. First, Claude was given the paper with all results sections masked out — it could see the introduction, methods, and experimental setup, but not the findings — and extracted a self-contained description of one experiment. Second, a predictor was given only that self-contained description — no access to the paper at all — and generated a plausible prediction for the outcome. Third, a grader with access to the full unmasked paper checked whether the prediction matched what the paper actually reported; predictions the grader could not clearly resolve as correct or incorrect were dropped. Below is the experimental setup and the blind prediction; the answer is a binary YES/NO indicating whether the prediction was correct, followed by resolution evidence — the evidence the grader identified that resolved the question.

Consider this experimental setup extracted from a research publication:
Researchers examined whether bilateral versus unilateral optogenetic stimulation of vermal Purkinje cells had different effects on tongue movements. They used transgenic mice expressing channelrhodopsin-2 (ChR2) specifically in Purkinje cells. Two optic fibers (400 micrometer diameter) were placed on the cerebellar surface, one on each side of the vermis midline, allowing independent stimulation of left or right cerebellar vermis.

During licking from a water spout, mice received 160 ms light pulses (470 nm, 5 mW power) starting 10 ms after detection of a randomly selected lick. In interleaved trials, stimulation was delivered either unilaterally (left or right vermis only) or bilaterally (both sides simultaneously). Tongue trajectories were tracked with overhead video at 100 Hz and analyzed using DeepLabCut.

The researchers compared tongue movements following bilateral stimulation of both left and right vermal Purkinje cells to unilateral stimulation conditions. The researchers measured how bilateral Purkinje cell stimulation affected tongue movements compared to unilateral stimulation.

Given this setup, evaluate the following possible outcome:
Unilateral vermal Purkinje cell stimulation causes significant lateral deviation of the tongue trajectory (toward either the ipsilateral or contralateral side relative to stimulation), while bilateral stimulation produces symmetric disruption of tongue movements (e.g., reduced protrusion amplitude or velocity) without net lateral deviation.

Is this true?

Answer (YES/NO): YES